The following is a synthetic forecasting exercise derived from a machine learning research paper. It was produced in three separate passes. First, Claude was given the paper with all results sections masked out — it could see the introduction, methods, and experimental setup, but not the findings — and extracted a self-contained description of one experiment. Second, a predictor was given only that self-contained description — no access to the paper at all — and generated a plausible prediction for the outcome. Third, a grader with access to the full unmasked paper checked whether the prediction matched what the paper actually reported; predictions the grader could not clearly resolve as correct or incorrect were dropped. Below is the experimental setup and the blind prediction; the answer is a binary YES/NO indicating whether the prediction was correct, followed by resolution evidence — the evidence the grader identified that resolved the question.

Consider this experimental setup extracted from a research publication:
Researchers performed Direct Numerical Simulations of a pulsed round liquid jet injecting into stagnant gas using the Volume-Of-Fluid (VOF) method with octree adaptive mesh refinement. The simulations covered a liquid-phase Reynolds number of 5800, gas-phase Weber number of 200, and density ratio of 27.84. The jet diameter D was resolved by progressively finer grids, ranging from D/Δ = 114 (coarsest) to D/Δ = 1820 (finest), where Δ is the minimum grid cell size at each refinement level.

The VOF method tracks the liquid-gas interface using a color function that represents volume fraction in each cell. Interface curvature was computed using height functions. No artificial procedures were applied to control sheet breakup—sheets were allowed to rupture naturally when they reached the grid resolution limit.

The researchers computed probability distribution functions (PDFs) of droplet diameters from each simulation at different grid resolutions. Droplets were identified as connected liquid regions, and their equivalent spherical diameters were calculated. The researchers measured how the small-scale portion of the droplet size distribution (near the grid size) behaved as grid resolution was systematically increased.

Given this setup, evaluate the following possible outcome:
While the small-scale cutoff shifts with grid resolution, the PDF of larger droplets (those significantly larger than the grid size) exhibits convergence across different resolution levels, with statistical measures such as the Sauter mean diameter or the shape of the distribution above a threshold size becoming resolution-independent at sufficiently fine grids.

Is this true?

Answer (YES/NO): NO